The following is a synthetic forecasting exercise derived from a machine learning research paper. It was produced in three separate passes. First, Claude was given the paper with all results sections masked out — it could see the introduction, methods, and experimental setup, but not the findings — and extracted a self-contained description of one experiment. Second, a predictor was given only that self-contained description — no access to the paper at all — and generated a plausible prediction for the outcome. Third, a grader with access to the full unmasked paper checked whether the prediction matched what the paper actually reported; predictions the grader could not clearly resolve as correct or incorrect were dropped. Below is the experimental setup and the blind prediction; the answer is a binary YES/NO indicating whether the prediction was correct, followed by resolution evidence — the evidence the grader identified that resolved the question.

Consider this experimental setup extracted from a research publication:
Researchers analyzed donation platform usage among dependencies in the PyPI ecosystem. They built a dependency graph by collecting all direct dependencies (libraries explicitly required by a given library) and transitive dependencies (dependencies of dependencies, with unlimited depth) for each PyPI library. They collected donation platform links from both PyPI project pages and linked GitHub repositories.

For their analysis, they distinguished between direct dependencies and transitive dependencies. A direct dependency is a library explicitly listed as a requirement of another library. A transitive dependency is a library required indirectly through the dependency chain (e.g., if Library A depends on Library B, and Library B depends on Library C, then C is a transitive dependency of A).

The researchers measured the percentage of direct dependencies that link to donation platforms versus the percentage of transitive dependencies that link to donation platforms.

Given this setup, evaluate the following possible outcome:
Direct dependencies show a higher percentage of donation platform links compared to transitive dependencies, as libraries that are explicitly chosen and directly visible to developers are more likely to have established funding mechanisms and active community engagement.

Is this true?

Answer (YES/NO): NO